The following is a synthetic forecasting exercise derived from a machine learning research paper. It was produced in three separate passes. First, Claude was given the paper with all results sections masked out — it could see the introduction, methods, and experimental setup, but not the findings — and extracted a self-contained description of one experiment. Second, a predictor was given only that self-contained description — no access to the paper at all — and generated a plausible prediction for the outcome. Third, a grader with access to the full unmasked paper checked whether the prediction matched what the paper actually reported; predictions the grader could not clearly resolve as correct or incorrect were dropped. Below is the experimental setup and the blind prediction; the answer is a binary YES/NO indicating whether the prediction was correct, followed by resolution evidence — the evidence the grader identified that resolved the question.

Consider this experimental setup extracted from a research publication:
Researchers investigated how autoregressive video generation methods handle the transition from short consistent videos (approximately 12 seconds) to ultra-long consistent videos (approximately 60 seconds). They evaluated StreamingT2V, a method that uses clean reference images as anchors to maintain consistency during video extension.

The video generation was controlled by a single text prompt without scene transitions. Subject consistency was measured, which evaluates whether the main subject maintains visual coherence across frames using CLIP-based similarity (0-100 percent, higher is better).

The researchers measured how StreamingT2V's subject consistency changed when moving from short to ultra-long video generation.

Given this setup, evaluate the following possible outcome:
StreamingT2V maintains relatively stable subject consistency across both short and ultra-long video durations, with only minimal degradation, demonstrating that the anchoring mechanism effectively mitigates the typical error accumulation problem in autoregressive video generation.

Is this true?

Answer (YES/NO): NO